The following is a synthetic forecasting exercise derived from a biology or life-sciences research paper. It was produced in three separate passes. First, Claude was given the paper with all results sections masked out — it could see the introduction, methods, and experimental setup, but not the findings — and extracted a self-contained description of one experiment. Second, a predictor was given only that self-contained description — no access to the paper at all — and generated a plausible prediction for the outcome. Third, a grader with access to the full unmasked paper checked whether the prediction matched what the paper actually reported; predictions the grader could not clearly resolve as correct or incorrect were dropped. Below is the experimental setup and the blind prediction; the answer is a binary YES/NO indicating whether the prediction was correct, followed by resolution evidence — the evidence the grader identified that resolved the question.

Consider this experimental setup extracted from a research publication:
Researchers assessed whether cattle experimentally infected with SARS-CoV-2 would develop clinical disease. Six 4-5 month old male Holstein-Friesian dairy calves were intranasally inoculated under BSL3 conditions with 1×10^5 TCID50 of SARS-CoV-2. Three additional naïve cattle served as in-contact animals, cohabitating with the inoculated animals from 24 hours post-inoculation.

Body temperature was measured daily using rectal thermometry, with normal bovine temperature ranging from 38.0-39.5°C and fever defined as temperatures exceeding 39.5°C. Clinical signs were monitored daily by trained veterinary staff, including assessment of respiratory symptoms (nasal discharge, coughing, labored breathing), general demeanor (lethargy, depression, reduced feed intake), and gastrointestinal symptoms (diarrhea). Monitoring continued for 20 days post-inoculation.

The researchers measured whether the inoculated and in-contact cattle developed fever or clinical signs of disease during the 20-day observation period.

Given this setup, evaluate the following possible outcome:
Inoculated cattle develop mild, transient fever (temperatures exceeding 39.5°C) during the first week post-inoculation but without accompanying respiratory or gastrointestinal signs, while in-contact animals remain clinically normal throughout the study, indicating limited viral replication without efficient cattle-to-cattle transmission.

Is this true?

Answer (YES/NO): NO